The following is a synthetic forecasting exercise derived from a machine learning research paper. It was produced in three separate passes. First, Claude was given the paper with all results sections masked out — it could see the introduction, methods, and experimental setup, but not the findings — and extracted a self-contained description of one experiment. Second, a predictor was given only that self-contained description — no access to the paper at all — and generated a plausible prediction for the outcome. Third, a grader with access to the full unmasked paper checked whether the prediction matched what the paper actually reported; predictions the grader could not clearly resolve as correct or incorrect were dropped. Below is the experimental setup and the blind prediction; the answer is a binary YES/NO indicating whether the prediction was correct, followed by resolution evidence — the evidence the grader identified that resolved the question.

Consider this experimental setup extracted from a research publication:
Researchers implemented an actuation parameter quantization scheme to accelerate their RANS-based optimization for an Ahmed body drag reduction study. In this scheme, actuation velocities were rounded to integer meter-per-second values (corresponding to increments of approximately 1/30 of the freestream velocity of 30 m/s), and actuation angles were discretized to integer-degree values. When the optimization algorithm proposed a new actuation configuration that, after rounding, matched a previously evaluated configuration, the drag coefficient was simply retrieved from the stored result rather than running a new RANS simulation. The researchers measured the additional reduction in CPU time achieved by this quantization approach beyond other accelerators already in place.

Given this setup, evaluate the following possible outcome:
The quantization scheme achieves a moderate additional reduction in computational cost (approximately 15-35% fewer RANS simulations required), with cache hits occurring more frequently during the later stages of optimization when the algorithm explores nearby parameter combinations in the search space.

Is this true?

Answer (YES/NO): YES